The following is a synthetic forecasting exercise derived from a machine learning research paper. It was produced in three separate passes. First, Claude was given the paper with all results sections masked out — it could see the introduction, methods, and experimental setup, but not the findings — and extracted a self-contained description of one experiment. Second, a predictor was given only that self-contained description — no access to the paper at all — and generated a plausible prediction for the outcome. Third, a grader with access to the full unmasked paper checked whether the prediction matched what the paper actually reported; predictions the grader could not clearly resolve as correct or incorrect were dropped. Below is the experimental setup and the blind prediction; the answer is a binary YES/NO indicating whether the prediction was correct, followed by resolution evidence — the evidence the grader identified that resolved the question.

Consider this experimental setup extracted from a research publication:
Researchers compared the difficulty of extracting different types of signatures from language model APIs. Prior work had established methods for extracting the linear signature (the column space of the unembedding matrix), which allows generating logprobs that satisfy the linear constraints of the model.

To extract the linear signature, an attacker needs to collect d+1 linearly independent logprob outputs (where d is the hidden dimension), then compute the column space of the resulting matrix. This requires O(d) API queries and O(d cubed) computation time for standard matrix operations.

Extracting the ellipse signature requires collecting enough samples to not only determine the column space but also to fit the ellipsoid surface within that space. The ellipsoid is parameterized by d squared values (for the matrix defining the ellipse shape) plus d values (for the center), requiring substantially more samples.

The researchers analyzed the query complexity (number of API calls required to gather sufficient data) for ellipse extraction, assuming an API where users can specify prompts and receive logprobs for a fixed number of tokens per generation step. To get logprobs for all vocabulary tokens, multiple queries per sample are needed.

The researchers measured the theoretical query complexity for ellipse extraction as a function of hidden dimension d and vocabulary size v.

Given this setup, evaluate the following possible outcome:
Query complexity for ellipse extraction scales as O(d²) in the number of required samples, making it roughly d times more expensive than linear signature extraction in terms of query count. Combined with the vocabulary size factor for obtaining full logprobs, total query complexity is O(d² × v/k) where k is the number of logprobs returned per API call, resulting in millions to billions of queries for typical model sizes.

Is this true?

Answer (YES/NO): NO